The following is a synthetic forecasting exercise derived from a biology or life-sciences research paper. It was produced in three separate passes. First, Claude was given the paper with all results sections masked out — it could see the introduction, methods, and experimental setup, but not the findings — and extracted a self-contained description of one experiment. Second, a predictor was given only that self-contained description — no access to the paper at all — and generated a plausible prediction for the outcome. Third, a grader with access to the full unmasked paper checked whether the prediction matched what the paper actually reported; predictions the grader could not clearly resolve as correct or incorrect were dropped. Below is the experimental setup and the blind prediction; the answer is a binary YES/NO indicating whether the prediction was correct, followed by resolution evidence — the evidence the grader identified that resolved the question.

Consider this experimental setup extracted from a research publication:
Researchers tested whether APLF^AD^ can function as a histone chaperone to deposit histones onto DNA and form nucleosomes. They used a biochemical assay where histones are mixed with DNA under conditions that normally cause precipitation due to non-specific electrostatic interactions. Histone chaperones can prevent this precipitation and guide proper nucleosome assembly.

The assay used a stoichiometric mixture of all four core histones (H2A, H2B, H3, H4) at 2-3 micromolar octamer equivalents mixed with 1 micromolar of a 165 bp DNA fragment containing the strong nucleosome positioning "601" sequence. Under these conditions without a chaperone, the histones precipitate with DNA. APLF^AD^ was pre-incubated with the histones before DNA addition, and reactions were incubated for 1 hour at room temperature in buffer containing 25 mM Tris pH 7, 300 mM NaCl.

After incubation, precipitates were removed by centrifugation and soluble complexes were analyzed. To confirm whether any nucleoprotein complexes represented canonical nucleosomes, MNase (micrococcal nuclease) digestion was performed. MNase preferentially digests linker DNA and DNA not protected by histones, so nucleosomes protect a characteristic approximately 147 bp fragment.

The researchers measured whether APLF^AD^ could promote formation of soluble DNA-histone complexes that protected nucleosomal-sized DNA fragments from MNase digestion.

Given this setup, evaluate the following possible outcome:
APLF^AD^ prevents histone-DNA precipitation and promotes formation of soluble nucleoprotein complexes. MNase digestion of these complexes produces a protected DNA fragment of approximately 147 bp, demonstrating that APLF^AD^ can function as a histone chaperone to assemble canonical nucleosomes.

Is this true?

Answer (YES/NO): YES